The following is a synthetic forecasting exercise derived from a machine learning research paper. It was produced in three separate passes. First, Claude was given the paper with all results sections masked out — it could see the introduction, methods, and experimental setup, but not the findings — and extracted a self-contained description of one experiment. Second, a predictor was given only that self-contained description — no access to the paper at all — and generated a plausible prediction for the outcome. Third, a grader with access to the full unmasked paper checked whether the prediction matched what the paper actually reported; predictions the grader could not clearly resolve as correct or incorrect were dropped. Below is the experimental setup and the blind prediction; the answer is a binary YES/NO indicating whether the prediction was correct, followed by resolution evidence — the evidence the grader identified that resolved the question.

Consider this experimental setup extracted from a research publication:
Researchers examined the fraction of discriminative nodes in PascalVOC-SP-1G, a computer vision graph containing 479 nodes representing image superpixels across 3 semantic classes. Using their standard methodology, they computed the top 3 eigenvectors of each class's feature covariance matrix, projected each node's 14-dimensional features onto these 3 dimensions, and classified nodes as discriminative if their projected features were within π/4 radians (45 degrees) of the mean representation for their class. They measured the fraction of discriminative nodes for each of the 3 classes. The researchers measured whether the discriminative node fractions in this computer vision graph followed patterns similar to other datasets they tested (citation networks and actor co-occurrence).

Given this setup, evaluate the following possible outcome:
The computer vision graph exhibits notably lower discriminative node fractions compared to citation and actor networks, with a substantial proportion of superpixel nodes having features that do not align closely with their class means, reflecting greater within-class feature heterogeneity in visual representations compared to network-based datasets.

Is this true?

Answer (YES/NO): NO